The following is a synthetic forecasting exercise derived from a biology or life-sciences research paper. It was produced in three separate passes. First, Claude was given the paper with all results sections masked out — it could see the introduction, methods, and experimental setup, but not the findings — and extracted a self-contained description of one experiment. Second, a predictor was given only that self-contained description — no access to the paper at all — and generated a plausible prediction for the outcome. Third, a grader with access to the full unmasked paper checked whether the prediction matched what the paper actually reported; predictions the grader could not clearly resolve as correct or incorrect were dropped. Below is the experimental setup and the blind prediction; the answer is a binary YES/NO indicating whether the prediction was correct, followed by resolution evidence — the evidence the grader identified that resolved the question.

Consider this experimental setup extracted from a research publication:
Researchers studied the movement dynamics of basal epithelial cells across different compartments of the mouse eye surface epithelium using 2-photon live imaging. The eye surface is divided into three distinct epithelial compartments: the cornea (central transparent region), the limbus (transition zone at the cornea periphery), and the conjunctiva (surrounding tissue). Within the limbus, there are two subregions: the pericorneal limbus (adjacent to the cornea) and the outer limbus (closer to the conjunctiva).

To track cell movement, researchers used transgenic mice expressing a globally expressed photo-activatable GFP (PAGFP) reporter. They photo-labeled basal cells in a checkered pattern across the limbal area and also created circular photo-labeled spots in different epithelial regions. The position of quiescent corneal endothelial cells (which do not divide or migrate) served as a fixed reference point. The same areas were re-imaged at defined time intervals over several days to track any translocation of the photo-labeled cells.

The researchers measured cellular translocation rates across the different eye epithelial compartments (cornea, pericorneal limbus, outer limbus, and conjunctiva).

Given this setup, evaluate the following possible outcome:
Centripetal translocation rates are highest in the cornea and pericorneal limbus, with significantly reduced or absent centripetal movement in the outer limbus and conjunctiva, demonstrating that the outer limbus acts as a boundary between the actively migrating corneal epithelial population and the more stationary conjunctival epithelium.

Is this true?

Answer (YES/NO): YES